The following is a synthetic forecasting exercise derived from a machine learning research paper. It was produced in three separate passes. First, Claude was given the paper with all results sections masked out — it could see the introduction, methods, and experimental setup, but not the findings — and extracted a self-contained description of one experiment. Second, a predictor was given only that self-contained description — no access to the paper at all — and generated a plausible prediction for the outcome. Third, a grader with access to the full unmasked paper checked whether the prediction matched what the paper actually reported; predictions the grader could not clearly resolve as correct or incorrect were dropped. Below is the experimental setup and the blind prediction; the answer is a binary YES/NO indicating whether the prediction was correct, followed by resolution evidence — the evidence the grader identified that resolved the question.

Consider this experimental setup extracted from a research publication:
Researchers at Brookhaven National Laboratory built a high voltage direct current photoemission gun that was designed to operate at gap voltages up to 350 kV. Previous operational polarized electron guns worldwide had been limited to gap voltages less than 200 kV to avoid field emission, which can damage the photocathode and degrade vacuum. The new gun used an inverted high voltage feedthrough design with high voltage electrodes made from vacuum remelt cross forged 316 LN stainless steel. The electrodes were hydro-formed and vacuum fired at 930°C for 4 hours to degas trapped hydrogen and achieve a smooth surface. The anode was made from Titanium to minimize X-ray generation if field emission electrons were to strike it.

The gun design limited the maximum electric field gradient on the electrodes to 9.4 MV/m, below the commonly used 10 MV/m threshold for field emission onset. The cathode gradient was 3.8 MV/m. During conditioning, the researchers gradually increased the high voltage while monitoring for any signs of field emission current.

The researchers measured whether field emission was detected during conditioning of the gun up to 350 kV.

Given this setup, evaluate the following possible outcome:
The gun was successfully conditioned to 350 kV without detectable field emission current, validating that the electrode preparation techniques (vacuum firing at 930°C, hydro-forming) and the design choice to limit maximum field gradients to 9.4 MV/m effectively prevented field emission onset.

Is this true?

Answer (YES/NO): NO